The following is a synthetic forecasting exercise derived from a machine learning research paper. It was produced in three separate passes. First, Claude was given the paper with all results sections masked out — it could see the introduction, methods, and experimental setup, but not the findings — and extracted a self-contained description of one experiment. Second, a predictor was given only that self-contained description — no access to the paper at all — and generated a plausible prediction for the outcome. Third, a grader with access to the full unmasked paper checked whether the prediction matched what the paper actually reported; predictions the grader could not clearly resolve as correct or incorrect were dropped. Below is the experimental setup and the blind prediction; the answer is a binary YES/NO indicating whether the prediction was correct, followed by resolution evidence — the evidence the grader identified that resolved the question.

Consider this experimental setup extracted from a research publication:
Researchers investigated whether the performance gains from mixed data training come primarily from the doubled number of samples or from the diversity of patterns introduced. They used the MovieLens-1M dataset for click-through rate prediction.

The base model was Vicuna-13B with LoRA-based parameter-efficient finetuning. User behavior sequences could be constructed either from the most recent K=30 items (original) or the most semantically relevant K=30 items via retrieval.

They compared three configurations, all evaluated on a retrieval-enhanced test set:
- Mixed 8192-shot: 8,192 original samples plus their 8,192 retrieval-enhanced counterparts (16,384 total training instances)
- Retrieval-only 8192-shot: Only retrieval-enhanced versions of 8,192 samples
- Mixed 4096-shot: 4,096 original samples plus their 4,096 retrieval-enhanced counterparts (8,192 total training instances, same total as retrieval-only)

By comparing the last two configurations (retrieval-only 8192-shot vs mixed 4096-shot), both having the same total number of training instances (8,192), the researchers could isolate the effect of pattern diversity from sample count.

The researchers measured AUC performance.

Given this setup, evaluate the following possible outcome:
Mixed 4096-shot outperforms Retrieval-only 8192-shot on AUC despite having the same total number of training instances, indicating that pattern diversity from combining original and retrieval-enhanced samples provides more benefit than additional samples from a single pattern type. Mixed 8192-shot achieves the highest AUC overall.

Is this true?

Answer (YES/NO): YES